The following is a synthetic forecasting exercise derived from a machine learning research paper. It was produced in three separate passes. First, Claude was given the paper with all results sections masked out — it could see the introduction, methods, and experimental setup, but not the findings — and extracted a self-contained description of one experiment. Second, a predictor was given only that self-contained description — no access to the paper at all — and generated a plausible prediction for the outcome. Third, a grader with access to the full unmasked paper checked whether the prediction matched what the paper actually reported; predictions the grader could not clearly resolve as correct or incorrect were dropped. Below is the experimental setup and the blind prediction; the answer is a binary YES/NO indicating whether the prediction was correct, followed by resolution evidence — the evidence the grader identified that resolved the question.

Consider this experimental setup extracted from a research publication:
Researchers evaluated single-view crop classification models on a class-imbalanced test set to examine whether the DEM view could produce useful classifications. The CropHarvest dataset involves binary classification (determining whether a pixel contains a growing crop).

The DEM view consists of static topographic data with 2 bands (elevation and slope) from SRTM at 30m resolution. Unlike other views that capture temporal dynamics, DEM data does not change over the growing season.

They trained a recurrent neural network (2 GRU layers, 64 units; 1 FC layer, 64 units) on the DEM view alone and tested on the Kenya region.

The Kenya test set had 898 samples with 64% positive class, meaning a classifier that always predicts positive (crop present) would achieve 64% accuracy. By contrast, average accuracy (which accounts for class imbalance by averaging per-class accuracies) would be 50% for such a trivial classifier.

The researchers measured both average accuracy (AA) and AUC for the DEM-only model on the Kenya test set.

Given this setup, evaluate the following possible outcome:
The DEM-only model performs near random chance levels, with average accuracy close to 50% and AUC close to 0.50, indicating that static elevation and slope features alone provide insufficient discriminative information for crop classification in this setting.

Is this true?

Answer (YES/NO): NO